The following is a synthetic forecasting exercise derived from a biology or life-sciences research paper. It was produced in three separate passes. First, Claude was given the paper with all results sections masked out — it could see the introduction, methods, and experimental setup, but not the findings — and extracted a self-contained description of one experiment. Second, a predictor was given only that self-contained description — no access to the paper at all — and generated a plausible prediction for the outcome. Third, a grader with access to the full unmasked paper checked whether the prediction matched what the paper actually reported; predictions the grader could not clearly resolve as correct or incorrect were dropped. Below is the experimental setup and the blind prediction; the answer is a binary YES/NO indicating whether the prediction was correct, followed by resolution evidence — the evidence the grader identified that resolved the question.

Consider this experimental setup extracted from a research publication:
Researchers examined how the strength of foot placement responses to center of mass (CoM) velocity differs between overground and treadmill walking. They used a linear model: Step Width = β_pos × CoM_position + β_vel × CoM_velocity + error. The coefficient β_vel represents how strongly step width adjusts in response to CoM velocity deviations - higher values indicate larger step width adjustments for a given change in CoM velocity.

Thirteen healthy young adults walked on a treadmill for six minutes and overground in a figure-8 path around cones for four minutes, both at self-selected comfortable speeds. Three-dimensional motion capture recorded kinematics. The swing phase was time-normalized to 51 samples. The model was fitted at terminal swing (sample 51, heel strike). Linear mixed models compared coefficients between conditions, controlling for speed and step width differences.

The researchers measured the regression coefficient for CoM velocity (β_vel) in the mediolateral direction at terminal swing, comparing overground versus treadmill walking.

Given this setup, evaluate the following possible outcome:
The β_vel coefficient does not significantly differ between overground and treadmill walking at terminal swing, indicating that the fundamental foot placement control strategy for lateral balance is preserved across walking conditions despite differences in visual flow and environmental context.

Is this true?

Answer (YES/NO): NO